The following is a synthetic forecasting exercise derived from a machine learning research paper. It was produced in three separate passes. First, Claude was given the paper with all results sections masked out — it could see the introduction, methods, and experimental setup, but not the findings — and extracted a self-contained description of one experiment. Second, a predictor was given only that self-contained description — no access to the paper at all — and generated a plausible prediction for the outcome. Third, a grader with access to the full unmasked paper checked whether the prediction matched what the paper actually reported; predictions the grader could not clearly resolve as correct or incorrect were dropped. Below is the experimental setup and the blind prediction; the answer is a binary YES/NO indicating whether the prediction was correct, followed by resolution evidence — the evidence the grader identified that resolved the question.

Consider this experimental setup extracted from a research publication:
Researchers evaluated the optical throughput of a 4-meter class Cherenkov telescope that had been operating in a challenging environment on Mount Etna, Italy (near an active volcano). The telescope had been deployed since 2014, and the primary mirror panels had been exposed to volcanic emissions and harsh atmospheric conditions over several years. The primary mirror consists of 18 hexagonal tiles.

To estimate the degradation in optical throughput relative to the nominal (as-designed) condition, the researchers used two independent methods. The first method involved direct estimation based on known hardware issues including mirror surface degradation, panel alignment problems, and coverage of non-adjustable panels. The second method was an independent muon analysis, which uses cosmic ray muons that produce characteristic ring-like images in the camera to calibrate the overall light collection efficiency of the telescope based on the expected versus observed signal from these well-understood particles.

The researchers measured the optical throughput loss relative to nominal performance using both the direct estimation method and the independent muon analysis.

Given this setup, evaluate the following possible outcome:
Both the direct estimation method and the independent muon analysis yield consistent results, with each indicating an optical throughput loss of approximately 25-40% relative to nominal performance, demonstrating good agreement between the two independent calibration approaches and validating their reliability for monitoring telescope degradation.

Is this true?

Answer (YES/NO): YES